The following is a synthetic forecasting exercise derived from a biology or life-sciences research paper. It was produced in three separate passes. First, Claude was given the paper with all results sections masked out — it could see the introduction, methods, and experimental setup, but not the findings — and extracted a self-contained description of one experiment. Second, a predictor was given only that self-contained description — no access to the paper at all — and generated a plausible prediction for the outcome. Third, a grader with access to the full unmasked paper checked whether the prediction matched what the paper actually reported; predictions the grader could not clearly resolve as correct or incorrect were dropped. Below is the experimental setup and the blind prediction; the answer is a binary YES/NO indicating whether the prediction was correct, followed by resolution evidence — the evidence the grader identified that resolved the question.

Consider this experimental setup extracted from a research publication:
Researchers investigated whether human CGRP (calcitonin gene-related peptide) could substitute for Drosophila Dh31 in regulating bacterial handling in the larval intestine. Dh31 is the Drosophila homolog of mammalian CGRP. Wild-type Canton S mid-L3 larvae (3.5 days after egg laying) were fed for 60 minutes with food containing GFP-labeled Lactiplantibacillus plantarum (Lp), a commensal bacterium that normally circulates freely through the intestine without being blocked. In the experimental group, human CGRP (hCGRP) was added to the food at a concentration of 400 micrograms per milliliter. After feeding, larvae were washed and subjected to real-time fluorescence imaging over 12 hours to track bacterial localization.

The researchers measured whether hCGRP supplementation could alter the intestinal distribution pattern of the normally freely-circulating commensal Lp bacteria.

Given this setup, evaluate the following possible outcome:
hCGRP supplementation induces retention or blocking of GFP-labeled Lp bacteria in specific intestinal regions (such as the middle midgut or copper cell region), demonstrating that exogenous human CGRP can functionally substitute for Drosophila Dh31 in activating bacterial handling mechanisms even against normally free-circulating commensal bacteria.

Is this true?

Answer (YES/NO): YES